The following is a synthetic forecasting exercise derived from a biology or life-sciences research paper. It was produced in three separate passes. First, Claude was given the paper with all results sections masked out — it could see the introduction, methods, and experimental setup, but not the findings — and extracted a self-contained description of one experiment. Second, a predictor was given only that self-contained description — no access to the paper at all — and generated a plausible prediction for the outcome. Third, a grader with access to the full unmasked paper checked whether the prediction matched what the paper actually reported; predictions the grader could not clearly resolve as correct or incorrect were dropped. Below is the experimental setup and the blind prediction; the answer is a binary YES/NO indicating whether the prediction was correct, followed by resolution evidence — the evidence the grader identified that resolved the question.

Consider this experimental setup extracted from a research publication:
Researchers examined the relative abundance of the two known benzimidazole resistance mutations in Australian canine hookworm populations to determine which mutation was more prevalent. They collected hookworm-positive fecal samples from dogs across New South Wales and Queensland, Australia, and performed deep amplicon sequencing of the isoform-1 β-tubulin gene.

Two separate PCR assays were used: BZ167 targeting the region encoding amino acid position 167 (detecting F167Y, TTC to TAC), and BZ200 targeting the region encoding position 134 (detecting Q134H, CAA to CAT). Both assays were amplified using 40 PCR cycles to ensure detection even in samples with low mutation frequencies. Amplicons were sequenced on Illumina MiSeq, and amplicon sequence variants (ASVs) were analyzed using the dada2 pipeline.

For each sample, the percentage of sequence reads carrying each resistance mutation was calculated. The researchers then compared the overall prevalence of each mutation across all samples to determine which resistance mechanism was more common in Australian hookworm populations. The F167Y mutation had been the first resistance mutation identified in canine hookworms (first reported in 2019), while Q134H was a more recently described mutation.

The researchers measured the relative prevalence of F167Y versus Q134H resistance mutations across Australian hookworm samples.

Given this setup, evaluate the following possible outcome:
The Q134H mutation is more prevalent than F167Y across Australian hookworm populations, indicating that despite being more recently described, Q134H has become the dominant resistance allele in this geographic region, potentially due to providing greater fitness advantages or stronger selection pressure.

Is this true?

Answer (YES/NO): NO